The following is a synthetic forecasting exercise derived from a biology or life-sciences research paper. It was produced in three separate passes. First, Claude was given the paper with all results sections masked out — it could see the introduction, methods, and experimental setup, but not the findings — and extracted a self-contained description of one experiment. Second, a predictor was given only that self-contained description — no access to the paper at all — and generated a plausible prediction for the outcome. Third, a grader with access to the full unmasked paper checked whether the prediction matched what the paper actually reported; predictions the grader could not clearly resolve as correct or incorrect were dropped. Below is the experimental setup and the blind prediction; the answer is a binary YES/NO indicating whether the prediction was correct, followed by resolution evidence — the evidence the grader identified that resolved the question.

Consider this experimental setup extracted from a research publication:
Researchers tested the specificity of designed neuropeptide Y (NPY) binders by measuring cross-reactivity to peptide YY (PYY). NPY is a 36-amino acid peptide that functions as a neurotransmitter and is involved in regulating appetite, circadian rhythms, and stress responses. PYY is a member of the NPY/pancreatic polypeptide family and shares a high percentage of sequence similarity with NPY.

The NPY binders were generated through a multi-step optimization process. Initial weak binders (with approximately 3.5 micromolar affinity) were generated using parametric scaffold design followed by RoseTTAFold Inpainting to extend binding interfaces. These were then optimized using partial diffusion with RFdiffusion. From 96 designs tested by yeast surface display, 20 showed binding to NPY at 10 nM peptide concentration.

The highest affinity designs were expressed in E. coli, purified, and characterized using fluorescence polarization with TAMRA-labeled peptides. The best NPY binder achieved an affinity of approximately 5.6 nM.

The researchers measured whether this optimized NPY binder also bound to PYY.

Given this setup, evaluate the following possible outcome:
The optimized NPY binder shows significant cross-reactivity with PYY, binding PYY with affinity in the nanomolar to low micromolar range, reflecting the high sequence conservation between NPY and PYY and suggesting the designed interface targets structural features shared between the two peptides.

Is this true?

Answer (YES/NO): NO